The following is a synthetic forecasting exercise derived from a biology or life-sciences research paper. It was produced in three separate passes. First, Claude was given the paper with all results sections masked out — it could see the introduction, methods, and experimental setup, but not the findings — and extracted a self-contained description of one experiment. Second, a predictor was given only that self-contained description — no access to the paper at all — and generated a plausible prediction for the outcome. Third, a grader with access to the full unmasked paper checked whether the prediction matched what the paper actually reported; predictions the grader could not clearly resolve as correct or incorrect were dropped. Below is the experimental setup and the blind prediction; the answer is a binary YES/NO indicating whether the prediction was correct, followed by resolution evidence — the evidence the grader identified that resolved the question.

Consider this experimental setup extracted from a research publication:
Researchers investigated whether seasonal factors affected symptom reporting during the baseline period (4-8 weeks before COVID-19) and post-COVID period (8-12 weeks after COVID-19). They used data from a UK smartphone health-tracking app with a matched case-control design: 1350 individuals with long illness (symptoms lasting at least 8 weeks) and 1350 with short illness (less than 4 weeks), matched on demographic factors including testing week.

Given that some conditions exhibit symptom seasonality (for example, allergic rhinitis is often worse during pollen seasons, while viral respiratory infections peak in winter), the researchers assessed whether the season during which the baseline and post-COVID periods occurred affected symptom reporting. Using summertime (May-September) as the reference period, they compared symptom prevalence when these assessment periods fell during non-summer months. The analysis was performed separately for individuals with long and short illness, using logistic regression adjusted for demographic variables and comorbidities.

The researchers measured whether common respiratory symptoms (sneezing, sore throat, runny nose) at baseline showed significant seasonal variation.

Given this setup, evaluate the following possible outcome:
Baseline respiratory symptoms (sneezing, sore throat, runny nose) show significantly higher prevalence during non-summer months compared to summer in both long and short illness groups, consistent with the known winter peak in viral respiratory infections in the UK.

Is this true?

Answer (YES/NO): NO